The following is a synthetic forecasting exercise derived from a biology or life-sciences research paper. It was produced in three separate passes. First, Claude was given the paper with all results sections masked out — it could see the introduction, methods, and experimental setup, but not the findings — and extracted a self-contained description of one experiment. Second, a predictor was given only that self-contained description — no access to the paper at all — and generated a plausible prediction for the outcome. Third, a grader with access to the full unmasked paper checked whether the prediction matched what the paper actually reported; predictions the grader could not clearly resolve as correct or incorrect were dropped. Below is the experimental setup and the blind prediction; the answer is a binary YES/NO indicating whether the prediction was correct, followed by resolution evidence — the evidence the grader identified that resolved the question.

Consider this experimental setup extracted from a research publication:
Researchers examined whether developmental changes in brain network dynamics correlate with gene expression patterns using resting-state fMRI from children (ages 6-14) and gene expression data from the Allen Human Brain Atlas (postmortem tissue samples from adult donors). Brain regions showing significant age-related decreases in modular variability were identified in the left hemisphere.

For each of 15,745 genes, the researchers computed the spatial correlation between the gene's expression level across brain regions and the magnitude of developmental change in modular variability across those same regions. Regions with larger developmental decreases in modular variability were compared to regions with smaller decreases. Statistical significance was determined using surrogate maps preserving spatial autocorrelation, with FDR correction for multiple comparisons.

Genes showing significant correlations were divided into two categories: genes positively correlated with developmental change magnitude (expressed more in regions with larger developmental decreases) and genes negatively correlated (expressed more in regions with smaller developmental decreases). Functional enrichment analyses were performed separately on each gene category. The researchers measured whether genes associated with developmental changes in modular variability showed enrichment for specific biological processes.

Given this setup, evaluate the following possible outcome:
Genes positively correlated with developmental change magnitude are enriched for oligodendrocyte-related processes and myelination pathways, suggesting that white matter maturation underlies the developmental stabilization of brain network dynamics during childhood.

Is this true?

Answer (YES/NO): NO